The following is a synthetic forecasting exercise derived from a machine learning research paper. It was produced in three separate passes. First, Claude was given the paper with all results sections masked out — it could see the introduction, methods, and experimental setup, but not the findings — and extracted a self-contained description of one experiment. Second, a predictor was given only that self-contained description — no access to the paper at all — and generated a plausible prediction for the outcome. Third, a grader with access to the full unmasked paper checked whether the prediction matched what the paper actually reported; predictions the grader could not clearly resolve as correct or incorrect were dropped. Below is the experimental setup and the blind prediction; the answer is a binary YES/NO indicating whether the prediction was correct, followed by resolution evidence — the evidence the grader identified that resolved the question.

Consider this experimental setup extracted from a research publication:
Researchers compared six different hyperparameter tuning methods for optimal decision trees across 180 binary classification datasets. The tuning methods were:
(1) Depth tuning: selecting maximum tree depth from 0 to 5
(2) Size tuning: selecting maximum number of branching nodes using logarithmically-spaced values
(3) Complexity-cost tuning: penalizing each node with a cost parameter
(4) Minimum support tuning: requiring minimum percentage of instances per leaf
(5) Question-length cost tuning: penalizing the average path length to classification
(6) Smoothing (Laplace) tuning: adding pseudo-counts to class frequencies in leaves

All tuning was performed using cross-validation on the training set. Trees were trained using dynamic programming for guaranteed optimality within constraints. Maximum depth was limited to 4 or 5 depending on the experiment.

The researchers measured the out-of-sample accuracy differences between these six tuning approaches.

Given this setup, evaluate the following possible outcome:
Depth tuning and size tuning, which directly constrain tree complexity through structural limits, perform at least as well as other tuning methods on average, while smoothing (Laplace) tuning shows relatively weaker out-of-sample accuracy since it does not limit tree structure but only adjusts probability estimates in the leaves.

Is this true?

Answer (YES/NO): NO